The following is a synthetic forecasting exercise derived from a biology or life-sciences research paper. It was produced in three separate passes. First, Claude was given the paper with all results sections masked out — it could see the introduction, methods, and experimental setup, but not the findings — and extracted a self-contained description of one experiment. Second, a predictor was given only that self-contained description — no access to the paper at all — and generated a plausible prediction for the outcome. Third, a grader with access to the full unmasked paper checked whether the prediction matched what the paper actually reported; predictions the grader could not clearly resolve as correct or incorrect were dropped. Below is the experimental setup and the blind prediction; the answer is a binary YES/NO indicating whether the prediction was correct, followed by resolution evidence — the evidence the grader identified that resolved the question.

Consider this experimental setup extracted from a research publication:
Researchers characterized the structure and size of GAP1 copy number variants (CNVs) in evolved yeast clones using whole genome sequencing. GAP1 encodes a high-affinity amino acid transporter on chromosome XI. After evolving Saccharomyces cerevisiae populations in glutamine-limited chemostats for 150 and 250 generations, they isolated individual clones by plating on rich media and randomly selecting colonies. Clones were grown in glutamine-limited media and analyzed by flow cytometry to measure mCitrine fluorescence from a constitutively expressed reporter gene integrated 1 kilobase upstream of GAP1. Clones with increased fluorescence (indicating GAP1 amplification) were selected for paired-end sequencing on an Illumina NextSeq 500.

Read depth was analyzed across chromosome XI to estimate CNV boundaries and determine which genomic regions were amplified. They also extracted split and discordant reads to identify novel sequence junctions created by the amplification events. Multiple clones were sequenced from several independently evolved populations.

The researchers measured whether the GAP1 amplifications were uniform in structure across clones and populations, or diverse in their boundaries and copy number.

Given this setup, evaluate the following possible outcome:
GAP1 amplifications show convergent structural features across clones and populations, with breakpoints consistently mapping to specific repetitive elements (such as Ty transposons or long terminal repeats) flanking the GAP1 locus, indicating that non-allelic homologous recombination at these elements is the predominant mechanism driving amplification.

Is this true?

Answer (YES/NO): NO